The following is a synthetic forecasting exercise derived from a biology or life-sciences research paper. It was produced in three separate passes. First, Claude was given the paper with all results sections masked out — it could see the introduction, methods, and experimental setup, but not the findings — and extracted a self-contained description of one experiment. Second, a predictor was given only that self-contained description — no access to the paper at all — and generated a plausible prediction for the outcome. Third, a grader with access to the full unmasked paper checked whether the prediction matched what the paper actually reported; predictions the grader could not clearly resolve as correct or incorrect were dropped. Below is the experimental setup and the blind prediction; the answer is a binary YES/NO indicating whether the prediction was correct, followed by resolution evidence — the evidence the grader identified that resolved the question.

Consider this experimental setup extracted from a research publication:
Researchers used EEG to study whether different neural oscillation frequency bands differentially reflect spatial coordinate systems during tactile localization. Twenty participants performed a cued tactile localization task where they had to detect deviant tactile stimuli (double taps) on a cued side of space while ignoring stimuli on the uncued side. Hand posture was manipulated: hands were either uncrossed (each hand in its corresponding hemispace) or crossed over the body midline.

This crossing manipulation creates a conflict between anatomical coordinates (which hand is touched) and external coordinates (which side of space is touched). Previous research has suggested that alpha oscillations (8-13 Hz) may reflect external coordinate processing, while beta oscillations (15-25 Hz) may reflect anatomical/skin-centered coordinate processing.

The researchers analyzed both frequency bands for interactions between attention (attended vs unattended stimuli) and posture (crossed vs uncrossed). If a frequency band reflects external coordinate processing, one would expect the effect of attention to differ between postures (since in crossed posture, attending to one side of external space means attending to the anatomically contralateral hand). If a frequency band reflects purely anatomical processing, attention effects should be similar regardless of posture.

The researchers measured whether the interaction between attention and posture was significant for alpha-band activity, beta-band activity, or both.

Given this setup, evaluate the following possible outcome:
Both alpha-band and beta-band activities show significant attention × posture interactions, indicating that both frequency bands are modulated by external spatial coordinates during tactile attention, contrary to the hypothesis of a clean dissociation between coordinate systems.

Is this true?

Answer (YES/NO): NO